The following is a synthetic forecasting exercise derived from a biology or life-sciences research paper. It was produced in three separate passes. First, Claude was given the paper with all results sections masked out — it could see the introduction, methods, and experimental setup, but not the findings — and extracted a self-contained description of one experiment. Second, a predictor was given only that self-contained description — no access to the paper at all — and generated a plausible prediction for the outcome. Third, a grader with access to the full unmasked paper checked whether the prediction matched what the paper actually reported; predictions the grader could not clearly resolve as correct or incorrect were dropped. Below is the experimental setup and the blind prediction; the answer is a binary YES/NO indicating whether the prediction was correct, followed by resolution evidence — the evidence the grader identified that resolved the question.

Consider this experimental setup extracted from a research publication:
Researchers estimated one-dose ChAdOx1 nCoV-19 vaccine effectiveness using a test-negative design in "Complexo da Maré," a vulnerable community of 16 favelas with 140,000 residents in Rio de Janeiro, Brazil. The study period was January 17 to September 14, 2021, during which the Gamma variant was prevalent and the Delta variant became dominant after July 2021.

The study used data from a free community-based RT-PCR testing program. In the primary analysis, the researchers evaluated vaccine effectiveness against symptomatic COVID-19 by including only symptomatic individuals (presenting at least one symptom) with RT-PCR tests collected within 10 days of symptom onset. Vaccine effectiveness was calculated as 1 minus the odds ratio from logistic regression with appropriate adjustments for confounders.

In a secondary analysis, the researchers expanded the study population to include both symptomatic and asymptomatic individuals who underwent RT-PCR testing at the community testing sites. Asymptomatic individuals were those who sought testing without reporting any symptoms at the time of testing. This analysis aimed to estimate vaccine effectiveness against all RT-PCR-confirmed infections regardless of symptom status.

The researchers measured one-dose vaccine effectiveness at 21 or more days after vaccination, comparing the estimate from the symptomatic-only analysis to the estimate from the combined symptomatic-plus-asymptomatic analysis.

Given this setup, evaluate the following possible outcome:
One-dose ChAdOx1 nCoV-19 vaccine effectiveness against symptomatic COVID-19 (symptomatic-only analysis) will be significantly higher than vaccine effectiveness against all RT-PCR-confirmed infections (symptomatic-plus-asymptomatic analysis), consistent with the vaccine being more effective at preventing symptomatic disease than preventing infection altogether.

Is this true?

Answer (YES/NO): NO